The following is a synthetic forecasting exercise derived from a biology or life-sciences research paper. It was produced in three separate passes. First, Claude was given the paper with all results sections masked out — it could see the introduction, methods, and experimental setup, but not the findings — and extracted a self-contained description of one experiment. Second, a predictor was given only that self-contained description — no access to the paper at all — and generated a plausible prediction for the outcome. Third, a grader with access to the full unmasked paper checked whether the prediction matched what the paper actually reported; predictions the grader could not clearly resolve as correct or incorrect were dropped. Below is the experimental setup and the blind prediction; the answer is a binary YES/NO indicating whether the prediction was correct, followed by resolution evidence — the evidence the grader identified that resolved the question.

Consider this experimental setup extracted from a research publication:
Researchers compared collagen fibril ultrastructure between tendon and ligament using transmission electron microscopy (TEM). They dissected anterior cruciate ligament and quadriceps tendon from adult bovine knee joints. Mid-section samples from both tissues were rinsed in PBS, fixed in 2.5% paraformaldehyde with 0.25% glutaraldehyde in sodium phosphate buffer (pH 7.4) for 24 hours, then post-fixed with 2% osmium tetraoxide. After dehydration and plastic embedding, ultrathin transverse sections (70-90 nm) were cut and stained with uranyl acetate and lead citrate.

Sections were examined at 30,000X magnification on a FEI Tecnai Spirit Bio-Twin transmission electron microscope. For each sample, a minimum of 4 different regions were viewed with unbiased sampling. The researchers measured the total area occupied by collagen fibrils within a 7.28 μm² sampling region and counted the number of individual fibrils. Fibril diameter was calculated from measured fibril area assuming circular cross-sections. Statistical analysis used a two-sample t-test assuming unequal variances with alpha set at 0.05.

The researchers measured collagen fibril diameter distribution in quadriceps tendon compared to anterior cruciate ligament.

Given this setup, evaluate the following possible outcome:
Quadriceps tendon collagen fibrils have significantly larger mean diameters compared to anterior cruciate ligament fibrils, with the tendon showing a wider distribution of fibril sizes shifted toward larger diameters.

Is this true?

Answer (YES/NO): NO